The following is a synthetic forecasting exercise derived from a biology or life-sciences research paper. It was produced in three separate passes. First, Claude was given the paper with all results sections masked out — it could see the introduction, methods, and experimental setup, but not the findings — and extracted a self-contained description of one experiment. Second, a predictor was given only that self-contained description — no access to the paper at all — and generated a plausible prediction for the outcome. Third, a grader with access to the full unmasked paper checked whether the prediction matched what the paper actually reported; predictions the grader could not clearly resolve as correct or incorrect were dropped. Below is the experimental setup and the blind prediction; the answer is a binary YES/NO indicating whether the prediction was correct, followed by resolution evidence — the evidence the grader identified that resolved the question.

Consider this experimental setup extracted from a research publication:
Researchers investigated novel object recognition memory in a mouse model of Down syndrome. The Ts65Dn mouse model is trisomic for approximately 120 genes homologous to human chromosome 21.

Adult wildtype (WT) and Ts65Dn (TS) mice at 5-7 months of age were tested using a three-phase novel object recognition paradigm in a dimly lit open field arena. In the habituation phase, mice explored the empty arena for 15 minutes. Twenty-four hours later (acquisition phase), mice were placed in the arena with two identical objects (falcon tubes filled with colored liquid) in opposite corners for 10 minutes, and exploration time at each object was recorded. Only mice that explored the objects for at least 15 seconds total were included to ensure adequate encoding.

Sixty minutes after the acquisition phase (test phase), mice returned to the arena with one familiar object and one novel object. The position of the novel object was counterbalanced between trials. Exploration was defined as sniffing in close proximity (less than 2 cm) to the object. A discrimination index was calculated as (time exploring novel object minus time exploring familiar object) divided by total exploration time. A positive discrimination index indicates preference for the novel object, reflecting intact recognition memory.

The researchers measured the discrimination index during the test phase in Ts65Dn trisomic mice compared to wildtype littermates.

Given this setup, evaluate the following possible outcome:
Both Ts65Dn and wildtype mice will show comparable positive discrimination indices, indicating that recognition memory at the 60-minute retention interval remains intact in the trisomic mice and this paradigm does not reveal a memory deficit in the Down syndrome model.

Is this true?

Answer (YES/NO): NO